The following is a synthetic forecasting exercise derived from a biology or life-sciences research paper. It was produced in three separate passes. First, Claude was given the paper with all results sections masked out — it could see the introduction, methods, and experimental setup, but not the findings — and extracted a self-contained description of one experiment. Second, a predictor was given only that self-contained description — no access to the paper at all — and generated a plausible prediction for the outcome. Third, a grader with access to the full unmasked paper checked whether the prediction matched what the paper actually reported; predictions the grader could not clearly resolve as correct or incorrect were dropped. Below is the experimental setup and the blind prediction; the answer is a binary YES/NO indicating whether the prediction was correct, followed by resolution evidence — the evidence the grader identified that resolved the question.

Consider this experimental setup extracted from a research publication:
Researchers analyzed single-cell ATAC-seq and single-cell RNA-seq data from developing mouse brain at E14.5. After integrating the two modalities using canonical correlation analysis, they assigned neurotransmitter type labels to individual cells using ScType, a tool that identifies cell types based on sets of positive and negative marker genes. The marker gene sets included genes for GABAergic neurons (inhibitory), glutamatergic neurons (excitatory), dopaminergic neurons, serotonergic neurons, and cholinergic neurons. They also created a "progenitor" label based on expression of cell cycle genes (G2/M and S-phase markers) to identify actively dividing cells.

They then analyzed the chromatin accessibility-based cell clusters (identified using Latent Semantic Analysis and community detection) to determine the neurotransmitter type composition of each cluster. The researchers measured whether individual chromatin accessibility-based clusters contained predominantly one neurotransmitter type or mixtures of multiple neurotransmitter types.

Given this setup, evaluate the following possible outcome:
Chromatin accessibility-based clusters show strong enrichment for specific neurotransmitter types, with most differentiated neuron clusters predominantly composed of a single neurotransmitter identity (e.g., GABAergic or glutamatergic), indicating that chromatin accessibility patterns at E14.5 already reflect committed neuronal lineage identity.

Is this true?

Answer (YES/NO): YES